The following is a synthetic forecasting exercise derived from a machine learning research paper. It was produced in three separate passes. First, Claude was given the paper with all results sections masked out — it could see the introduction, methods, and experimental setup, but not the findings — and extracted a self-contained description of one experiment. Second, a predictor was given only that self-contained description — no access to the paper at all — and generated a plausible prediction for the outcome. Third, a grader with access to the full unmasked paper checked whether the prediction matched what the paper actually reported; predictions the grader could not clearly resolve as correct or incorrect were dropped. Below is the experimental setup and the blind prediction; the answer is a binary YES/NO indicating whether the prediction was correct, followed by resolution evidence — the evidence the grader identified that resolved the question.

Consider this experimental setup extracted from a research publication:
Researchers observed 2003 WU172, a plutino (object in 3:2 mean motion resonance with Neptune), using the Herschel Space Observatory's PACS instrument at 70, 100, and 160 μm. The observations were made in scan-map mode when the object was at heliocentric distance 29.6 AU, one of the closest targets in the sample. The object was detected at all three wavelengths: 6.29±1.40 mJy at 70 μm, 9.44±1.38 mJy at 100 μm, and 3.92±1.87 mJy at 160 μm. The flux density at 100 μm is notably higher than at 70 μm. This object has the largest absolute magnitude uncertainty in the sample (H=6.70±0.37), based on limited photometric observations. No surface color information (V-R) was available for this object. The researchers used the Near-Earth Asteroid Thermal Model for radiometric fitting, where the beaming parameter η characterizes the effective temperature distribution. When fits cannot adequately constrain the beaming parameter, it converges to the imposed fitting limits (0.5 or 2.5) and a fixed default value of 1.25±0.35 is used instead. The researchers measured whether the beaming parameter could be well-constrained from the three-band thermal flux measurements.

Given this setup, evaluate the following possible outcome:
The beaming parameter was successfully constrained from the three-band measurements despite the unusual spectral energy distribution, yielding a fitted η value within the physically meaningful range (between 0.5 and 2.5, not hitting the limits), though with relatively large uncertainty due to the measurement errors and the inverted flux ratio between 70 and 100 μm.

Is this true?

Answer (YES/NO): YES